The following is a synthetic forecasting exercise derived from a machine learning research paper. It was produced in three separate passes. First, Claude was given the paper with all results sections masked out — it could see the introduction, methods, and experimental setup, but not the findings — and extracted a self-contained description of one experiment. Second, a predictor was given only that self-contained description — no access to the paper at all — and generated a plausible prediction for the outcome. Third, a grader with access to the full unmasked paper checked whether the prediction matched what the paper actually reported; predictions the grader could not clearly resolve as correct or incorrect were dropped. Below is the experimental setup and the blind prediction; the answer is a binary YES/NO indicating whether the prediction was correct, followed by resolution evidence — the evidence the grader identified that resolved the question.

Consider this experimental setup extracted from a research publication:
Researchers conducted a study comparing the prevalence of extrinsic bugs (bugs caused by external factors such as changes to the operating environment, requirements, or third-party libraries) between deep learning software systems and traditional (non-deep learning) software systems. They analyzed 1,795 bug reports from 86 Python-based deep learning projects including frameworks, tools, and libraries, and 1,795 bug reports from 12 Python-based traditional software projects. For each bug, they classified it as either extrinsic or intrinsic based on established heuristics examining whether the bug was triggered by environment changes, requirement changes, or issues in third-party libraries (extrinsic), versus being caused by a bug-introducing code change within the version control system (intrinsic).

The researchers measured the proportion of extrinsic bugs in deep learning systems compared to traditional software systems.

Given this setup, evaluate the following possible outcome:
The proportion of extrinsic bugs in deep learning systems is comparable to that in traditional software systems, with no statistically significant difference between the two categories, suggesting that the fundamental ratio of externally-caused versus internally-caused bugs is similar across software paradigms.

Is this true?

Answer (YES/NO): NO